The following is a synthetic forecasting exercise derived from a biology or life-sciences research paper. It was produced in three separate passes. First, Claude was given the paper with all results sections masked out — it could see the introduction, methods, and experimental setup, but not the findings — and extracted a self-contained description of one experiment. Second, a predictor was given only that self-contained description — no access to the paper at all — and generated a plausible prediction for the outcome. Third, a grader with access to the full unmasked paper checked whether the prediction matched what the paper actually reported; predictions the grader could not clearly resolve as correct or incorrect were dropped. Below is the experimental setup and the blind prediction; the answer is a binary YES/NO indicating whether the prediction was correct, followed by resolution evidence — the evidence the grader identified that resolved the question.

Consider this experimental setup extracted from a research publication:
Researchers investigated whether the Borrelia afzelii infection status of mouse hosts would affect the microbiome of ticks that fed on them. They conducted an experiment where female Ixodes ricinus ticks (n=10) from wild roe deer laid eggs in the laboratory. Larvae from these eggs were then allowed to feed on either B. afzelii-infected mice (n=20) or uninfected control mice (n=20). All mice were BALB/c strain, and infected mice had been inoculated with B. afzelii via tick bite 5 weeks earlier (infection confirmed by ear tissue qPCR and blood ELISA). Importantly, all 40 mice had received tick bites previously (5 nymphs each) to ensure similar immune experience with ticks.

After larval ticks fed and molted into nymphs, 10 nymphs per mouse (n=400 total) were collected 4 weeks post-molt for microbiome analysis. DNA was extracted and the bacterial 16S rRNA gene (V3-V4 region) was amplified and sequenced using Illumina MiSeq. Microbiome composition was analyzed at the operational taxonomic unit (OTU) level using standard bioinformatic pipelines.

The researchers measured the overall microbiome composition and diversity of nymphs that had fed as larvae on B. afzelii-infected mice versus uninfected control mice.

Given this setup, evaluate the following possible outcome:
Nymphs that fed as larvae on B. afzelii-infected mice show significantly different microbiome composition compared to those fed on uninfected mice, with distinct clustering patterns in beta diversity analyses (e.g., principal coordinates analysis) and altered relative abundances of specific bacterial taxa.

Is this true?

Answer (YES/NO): YES